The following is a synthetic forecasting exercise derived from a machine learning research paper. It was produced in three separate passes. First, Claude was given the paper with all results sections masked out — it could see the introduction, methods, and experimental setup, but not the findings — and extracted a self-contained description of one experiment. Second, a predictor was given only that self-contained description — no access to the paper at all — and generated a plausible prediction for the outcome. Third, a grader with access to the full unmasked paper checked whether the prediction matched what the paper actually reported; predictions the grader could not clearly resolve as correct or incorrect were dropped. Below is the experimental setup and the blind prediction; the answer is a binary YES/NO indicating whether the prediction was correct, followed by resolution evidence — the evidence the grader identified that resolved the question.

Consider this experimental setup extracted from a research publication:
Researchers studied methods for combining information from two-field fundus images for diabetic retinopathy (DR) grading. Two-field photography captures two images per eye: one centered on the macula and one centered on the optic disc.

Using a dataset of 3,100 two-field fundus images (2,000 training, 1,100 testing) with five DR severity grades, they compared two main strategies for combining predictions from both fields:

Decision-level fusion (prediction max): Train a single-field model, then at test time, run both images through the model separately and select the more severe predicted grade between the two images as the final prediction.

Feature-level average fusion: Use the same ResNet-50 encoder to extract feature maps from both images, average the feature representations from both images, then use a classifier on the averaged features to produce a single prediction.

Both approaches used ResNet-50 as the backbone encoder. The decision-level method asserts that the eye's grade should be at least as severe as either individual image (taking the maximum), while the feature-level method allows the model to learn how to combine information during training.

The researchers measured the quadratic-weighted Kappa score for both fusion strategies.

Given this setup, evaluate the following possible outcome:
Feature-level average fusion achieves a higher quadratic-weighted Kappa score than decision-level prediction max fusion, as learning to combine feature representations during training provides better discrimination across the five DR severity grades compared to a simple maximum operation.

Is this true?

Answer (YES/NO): YES